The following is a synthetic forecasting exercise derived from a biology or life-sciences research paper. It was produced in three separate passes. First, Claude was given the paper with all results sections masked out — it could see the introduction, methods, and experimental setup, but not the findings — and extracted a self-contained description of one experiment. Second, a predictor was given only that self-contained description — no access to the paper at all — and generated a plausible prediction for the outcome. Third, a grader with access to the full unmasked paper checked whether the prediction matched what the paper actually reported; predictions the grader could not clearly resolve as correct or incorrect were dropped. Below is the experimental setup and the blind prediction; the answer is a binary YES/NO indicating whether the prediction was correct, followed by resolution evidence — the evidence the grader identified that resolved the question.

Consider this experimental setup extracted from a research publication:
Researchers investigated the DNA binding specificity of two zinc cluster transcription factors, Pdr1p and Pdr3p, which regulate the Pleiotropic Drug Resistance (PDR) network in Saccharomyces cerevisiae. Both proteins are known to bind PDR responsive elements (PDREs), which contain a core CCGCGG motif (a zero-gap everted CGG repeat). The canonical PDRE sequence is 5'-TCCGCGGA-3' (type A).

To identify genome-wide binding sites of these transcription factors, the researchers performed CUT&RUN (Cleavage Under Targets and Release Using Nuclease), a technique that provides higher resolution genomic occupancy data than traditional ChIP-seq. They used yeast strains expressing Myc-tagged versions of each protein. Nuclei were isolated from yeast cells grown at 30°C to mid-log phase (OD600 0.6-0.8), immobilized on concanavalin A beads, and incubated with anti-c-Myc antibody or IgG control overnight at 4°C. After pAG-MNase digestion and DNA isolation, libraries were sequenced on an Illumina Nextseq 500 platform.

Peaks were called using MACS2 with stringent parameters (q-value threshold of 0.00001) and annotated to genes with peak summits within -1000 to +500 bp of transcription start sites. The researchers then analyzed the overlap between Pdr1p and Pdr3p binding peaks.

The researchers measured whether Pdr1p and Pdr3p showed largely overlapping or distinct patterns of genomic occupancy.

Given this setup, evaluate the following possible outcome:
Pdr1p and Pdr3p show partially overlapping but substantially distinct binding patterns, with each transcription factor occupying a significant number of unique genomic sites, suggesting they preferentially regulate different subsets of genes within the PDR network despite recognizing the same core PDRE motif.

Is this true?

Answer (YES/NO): NO